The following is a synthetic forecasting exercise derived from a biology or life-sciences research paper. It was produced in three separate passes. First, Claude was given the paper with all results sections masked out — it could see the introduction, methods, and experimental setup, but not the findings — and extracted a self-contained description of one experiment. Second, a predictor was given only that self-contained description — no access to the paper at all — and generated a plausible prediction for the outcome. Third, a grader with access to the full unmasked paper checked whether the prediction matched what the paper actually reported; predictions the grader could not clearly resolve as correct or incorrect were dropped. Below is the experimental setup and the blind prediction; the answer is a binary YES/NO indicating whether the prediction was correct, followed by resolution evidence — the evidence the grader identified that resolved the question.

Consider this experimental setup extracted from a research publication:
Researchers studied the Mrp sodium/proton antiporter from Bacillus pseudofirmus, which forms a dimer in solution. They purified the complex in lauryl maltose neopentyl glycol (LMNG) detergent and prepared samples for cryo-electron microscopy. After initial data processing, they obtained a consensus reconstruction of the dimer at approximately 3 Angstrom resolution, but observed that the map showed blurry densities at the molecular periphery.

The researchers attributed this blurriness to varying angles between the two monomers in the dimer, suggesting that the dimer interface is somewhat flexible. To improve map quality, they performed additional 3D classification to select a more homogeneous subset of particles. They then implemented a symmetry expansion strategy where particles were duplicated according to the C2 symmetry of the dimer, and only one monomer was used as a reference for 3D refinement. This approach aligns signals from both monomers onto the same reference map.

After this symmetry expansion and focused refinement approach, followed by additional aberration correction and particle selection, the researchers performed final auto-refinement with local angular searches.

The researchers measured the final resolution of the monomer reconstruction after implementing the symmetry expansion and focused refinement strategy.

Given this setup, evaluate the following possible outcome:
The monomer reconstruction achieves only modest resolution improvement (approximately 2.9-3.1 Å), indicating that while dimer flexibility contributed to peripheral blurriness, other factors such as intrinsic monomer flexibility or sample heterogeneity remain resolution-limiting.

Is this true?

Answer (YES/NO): NO